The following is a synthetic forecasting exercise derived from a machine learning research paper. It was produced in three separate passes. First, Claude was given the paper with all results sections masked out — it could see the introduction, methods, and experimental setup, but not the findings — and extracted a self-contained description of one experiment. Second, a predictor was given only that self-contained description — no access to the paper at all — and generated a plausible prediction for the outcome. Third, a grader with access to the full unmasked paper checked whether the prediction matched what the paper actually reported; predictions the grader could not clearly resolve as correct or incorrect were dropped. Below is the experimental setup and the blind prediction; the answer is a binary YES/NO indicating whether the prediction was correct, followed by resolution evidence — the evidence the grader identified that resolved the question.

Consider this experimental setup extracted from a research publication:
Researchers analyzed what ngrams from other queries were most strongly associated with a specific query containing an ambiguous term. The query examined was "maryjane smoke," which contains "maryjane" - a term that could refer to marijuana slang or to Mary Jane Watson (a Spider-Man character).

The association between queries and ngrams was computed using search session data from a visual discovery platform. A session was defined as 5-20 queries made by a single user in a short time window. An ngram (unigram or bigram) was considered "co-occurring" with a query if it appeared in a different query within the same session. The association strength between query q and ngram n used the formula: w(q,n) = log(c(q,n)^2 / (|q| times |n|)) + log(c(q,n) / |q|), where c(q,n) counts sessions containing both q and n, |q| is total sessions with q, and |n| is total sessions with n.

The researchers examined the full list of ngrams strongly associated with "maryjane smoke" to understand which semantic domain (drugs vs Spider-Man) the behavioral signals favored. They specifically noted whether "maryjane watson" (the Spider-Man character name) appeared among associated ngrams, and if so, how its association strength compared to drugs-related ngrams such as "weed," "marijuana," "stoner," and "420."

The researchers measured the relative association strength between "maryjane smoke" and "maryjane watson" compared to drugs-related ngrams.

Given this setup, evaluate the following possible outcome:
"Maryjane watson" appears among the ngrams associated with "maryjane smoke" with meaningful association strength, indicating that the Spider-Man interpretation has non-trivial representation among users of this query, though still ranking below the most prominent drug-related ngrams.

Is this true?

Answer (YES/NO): NO